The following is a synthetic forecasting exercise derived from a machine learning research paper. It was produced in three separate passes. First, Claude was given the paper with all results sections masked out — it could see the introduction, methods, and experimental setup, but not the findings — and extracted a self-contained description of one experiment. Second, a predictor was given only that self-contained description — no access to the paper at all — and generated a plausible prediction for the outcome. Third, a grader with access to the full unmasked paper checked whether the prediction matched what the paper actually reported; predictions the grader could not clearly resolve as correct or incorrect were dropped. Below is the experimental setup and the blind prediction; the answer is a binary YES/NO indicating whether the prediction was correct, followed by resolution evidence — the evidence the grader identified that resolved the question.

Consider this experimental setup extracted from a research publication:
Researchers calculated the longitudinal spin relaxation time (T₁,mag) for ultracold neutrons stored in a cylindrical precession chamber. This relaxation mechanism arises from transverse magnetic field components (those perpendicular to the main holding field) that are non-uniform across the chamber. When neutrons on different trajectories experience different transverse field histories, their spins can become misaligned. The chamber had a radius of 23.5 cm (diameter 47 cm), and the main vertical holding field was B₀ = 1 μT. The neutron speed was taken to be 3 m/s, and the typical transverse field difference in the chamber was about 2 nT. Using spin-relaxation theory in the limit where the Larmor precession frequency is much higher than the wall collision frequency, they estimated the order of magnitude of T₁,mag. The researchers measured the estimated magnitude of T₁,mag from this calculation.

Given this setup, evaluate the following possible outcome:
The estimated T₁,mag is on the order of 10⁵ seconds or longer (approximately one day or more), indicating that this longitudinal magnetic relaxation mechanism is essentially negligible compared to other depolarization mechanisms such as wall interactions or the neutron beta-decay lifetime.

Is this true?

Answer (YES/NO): NO